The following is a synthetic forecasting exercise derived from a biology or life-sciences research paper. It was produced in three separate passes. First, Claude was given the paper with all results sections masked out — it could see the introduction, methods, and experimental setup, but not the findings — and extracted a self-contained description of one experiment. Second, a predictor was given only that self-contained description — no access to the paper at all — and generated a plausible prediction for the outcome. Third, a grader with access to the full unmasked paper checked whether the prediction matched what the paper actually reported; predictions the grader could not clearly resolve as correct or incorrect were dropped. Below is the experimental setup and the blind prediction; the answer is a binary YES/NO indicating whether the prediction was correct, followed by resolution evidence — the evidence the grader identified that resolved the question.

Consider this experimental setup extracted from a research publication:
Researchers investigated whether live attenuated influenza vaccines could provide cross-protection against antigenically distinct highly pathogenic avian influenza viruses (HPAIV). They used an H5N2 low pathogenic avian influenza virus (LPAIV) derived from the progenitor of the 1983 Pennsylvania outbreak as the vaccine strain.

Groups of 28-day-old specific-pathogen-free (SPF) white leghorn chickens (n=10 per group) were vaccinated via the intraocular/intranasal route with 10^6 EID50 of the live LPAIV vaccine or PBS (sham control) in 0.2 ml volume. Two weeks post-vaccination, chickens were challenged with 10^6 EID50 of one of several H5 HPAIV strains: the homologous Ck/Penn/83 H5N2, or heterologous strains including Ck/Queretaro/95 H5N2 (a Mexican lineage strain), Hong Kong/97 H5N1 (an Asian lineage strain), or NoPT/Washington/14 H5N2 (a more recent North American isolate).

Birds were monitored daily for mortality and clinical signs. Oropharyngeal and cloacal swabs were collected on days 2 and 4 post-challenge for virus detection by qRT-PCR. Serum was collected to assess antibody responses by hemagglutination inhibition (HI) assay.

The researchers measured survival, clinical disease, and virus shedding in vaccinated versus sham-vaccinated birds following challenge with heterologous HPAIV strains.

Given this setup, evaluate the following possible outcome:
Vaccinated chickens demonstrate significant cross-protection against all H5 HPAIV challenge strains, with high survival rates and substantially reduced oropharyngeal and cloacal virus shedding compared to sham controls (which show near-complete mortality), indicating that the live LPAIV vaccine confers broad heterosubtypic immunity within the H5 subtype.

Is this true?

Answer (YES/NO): YES